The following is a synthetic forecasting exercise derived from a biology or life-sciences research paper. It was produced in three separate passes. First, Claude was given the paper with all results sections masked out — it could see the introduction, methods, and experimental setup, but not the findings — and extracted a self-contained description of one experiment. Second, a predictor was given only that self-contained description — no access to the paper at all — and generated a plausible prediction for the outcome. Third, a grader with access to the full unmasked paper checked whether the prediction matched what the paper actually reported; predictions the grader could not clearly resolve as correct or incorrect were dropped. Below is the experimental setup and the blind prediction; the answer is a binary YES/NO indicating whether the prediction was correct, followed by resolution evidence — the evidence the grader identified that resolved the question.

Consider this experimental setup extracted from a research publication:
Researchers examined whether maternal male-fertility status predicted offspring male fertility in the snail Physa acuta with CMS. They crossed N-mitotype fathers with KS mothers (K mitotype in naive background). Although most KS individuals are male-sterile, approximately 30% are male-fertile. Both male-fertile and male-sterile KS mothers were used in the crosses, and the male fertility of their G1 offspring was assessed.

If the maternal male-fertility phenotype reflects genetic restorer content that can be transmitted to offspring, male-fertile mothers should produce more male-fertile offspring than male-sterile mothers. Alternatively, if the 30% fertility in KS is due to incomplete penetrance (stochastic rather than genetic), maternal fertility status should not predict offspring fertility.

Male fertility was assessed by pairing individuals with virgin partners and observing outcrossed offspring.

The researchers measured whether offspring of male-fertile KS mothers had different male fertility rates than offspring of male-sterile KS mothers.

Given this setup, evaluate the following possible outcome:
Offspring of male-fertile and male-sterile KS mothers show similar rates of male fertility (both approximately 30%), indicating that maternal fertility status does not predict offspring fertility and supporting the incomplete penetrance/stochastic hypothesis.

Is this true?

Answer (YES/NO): NO